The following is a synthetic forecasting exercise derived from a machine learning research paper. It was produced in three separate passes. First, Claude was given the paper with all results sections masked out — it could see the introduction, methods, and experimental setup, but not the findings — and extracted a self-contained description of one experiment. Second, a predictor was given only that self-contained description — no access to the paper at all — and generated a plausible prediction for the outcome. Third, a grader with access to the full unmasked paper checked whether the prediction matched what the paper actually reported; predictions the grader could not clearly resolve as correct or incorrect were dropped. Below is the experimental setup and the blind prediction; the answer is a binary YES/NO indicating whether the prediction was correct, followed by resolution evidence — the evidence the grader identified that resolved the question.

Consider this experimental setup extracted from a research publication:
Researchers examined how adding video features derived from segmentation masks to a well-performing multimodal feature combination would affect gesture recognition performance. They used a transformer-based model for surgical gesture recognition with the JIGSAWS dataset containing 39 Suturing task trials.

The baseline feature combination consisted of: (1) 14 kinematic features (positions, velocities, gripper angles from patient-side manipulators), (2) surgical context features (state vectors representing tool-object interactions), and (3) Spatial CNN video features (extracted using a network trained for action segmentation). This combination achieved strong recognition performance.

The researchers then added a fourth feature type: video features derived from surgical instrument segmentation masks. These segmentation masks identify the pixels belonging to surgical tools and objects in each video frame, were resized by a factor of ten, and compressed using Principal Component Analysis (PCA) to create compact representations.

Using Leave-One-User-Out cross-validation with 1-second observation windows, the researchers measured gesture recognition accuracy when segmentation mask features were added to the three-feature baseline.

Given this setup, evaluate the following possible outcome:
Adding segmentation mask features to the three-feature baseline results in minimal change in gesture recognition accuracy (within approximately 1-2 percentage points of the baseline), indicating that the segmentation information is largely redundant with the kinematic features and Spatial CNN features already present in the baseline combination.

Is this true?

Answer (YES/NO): NO